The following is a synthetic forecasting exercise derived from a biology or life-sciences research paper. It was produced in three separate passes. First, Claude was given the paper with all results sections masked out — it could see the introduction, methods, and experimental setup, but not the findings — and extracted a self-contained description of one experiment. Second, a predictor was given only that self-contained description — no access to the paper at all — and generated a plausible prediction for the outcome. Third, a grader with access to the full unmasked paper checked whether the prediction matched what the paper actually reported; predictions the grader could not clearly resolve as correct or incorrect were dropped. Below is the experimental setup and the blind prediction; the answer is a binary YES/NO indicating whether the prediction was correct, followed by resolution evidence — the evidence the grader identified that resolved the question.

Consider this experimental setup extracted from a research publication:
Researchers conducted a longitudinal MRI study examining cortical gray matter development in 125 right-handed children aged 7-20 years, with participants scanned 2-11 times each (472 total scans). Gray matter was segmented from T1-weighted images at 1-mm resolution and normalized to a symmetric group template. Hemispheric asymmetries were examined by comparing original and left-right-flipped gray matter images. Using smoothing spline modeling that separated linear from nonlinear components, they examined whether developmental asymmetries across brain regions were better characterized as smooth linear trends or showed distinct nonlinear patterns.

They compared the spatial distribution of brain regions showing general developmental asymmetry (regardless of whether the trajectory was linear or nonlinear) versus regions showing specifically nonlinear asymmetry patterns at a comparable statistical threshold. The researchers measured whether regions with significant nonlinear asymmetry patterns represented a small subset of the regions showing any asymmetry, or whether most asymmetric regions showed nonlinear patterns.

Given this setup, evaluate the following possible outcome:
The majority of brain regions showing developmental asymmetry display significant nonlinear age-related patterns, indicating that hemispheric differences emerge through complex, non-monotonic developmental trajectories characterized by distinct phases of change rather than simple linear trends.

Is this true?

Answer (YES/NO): NO